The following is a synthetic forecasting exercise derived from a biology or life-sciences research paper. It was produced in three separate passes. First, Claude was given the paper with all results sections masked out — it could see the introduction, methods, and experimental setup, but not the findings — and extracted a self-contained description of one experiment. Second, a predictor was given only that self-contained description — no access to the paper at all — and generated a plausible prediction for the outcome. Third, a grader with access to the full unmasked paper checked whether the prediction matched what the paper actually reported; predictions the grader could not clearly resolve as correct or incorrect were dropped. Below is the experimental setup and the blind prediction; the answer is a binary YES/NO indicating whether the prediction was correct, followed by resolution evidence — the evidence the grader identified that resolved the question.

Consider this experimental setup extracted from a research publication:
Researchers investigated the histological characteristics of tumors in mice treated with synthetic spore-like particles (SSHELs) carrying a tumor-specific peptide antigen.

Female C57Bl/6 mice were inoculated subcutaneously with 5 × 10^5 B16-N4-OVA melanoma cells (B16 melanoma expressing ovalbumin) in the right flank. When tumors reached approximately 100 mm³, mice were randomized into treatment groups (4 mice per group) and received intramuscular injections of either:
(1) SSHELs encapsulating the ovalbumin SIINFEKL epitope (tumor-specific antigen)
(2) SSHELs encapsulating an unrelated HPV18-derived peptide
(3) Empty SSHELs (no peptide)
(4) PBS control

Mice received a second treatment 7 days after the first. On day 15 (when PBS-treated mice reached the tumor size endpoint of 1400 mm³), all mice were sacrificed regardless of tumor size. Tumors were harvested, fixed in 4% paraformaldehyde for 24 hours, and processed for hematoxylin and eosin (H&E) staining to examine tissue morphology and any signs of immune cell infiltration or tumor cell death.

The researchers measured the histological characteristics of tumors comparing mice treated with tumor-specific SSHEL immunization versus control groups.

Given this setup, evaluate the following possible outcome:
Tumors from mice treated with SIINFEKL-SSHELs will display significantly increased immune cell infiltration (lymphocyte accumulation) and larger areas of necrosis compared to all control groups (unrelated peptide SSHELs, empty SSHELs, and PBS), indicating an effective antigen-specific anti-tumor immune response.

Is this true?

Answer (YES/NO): NO